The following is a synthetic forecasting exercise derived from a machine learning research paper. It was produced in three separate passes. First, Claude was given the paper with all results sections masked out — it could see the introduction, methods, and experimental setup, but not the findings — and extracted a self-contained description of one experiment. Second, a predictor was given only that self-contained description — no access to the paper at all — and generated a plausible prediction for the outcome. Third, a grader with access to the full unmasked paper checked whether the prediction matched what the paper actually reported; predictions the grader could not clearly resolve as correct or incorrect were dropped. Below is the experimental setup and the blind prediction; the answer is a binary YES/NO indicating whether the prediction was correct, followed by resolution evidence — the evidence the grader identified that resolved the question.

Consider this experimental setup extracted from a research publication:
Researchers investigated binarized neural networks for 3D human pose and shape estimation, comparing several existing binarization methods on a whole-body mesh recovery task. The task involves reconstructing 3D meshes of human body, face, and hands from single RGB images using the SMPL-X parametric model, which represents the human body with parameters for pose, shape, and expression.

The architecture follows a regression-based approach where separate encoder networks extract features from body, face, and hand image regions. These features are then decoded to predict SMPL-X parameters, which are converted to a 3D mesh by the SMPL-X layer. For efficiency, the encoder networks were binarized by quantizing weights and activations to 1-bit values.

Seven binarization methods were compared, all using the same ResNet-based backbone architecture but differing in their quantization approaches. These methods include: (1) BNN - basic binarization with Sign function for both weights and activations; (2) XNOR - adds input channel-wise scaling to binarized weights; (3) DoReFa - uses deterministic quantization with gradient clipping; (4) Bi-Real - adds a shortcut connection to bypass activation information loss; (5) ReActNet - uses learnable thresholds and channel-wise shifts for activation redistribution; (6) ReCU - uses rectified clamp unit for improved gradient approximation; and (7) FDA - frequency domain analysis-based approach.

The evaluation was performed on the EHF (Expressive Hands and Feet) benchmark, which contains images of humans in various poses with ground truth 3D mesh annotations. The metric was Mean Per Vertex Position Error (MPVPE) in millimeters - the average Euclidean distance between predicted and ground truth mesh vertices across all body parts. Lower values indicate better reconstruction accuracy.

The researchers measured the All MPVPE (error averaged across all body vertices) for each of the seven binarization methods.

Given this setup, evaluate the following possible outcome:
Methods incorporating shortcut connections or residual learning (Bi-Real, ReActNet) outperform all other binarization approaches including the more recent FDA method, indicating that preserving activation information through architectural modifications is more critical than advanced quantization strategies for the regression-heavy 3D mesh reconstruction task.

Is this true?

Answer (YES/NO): NO